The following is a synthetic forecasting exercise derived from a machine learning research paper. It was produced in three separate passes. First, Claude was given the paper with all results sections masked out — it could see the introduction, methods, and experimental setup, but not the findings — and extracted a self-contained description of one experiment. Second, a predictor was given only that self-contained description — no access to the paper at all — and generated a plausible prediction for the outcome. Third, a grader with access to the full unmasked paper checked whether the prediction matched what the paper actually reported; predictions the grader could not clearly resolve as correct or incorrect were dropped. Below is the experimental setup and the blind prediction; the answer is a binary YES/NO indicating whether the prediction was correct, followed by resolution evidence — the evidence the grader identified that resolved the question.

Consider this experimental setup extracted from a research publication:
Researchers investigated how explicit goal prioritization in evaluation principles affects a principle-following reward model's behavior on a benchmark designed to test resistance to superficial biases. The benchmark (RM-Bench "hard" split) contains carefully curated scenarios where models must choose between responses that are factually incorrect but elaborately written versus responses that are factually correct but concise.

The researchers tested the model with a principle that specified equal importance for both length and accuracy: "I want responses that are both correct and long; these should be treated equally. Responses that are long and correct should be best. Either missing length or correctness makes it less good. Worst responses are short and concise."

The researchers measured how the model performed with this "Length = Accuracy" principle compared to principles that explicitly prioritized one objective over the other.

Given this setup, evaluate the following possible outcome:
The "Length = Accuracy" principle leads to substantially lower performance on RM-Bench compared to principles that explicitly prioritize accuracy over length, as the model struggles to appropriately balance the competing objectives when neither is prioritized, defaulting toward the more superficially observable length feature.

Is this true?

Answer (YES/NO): YES